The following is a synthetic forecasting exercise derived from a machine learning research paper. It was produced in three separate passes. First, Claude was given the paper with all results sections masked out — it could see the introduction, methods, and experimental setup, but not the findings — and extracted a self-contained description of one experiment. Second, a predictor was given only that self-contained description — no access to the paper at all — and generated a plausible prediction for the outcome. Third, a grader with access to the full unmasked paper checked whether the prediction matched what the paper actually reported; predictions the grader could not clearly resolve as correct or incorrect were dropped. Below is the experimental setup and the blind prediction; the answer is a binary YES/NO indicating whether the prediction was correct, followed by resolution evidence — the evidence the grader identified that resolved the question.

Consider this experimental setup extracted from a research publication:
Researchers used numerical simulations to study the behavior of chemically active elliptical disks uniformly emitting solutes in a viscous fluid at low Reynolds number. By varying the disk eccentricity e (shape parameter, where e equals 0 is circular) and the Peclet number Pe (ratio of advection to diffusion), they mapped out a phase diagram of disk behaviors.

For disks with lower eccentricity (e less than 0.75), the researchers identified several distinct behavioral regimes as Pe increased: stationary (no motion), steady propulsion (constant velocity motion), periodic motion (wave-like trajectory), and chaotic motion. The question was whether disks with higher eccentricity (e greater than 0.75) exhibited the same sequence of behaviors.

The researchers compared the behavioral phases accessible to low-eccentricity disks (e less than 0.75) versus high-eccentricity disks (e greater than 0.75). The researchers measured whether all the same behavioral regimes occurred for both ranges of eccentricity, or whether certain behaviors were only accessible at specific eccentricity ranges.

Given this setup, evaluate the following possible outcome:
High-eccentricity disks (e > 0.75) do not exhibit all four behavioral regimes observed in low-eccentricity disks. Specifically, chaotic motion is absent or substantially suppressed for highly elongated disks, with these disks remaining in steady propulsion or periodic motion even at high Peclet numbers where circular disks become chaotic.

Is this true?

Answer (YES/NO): NO